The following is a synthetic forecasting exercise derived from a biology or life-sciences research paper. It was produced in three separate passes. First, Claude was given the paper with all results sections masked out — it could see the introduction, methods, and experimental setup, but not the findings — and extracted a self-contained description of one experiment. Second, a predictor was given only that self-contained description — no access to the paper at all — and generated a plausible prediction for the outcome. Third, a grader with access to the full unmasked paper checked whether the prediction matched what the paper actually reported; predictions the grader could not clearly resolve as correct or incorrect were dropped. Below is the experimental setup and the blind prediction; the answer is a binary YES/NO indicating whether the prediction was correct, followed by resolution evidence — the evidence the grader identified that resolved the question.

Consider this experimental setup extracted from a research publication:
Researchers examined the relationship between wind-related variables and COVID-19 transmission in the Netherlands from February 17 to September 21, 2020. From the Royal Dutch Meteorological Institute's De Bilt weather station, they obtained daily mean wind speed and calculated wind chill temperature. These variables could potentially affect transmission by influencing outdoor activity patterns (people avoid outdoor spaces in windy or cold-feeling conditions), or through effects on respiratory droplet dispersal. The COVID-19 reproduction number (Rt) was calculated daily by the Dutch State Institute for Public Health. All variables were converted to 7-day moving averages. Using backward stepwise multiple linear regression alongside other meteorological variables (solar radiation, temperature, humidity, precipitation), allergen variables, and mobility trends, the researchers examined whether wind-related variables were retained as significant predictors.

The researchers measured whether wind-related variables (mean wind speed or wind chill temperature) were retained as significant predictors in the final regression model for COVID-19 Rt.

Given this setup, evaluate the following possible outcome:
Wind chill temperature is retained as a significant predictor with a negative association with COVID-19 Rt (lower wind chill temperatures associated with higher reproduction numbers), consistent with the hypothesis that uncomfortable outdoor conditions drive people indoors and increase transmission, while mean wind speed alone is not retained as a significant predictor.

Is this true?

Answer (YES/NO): NO